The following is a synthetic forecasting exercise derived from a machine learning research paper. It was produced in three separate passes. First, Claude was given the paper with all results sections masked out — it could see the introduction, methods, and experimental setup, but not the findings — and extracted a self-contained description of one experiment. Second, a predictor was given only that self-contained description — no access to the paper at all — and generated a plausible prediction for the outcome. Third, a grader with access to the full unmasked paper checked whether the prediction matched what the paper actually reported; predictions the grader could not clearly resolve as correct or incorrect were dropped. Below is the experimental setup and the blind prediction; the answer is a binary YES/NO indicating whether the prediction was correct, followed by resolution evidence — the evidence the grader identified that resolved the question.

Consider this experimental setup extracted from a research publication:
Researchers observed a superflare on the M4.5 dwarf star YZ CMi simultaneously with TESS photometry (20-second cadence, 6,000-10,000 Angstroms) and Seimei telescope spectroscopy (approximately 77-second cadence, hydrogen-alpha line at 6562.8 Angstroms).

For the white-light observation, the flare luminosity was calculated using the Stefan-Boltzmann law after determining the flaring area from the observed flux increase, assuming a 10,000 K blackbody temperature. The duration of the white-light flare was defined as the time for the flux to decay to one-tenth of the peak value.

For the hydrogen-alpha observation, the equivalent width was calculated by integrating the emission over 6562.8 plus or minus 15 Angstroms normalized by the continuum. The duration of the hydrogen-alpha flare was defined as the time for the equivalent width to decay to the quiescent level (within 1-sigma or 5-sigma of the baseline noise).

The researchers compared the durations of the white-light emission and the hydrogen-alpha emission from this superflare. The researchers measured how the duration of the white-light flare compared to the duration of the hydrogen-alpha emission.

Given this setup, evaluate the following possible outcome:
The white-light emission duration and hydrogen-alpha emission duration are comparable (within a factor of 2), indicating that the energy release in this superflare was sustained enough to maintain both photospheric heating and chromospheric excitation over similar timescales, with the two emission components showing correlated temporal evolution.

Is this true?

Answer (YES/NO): NO